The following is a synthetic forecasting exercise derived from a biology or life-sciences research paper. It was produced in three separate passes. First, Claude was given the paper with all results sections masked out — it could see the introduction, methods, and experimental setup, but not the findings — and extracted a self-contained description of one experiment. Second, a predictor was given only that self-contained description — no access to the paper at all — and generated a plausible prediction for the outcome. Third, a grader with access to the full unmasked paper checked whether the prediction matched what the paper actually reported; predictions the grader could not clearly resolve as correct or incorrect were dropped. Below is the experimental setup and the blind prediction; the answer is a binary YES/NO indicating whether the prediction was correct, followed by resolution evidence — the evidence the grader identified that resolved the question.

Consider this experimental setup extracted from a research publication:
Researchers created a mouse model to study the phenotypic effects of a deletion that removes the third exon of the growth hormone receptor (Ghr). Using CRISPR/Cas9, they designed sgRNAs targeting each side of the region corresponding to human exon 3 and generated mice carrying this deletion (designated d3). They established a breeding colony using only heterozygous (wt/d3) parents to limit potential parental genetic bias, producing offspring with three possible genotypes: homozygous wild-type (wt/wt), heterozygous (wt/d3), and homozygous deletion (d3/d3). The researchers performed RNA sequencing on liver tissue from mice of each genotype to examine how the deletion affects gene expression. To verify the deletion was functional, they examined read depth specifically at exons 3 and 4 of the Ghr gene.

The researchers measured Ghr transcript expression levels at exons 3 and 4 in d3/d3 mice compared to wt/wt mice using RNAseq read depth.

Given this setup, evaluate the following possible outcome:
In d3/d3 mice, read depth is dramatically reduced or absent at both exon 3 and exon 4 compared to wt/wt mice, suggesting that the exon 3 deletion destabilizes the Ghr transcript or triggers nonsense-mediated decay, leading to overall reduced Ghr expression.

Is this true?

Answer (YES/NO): NO